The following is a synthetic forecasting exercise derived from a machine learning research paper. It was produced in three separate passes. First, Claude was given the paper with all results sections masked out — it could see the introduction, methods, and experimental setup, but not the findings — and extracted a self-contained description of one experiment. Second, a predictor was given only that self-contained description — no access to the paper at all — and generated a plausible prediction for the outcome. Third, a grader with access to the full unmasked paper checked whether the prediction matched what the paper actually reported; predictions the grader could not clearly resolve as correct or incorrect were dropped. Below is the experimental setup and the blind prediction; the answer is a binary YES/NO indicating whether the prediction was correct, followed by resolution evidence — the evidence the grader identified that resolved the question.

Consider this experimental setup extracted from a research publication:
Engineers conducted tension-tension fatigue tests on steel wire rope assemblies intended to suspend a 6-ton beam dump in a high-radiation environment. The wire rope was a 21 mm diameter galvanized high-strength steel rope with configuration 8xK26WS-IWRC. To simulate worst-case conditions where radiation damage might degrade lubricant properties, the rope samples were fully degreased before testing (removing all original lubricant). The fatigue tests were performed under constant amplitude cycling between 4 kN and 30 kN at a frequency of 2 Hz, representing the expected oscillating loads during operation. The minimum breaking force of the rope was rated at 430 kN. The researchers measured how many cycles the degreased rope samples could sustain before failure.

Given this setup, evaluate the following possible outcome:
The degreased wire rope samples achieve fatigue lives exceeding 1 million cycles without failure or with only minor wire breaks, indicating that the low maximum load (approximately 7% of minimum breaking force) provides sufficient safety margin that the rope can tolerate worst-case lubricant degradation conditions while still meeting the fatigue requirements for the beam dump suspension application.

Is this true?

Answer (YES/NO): YES